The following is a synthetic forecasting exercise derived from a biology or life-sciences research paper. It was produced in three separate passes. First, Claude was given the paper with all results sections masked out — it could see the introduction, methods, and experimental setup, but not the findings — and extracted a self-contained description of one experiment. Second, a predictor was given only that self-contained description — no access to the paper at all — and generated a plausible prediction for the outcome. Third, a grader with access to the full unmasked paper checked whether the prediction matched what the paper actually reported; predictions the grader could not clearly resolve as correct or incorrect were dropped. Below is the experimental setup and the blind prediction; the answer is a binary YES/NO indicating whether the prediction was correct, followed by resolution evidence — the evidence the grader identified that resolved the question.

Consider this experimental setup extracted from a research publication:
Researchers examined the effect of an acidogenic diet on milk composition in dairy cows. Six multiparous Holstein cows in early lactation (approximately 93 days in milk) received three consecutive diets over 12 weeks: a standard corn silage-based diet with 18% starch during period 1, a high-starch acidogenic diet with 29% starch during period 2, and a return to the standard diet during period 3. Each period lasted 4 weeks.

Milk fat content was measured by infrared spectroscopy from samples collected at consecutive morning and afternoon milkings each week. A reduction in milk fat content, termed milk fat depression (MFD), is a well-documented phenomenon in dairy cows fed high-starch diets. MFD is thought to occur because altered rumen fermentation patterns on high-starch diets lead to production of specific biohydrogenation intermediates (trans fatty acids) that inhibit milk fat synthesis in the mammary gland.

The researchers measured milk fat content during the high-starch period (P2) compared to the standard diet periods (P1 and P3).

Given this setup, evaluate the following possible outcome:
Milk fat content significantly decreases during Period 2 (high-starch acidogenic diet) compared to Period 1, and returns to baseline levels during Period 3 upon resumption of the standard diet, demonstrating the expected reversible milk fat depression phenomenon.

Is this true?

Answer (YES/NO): NO